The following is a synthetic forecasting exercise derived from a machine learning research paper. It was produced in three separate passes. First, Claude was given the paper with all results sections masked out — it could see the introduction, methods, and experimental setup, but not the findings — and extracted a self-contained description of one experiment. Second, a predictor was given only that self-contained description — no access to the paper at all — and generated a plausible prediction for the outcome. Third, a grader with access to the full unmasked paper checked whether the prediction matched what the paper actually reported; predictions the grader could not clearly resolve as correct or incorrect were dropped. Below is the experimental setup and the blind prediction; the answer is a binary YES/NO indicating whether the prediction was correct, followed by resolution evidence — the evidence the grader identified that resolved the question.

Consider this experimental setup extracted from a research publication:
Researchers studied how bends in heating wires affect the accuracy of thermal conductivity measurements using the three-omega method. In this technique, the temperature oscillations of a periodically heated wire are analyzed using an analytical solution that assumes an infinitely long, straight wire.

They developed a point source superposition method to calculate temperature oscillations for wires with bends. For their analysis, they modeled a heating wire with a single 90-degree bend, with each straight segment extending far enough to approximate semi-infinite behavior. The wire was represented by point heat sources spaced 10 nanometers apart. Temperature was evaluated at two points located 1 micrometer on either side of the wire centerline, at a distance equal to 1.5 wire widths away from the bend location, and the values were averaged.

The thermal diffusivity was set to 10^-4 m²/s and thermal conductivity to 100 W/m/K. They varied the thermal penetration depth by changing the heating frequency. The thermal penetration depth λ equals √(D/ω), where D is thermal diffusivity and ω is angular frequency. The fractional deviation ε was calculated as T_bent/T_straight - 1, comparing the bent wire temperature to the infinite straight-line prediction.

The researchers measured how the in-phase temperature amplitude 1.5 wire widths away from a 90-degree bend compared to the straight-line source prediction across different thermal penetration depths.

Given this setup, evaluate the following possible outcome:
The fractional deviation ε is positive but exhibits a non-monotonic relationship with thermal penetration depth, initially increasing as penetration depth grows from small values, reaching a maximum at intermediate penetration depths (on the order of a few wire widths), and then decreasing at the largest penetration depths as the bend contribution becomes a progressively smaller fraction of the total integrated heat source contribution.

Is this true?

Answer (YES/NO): YES